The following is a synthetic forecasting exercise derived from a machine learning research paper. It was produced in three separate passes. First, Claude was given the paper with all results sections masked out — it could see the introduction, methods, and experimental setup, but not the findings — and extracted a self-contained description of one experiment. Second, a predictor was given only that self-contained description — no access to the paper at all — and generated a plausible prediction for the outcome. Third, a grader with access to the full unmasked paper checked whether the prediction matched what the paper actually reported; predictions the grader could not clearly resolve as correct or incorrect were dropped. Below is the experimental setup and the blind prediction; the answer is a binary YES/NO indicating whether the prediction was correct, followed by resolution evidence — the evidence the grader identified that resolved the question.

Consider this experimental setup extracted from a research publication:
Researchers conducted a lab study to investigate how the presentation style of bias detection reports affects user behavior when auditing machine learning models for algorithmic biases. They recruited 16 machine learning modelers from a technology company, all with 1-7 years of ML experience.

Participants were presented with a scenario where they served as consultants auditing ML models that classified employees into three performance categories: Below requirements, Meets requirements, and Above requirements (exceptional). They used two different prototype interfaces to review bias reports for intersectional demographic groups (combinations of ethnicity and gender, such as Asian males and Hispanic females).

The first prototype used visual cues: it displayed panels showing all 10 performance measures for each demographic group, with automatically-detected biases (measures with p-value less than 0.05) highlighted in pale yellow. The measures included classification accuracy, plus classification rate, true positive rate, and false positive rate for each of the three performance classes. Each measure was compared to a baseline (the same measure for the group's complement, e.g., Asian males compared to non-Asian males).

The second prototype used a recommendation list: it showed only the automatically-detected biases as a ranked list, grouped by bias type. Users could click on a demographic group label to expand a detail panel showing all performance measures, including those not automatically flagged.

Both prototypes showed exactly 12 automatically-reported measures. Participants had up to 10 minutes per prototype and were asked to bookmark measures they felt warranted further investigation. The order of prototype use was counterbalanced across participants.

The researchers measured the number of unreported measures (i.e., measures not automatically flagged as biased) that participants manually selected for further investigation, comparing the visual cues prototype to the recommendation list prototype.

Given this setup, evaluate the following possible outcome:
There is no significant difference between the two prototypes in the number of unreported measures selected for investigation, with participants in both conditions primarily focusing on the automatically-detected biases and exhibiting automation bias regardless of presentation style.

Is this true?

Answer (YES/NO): NO